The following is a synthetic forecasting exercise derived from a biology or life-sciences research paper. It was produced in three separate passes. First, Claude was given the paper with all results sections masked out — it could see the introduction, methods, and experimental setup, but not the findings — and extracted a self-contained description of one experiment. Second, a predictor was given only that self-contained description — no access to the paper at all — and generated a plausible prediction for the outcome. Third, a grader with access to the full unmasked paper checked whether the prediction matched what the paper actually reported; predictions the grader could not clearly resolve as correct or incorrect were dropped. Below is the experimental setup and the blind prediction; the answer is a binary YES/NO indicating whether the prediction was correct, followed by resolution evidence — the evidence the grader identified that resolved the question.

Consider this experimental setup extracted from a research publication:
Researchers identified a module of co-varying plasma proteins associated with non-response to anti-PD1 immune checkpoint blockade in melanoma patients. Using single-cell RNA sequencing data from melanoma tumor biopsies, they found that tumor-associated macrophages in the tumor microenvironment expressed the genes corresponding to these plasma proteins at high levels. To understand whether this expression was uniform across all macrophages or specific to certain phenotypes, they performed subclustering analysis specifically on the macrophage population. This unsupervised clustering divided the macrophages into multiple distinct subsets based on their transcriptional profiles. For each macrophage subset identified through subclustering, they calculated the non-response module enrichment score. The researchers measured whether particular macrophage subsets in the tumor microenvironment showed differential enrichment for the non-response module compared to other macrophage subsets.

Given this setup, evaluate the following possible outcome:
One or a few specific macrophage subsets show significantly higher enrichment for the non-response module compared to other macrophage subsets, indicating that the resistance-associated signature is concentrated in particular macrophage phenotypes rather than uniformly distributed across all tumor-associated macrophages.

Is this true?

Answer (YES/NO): YES